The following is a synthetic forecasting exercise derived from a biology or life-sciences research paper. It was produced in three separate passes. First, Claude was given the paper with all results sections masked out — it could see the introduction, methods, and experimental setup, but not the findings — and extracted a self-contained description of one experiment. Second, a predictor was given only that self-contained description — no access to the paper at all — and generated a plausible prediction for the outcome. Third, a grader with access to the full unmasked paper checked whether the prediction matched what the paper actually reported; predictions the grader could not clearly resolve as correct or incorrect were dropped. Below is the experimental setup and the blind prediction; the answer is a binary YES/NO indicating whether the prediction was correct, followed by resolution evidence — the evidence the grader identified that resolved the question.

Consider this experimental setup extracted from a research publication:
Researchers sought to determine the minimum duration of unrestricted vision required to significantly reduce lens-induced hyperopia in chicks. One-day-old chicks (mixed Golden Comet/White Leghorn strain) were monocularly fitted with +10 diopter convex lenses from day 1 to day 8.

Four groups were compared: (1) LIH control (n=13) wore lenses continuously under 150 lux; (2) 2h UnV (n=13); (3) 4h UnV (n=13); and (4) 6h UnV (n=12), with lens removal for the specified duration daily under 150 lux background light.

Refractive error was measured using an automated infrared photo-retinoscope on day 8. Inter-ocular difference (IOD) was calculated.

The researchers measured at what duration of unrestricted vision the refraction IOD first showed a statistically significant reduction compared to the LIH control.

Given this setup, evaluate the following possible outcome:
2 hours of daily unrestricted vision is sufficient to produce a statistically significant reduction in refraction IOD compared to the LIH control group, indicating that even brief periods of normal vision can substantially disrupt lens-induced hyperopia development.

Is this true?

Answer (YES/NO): NO